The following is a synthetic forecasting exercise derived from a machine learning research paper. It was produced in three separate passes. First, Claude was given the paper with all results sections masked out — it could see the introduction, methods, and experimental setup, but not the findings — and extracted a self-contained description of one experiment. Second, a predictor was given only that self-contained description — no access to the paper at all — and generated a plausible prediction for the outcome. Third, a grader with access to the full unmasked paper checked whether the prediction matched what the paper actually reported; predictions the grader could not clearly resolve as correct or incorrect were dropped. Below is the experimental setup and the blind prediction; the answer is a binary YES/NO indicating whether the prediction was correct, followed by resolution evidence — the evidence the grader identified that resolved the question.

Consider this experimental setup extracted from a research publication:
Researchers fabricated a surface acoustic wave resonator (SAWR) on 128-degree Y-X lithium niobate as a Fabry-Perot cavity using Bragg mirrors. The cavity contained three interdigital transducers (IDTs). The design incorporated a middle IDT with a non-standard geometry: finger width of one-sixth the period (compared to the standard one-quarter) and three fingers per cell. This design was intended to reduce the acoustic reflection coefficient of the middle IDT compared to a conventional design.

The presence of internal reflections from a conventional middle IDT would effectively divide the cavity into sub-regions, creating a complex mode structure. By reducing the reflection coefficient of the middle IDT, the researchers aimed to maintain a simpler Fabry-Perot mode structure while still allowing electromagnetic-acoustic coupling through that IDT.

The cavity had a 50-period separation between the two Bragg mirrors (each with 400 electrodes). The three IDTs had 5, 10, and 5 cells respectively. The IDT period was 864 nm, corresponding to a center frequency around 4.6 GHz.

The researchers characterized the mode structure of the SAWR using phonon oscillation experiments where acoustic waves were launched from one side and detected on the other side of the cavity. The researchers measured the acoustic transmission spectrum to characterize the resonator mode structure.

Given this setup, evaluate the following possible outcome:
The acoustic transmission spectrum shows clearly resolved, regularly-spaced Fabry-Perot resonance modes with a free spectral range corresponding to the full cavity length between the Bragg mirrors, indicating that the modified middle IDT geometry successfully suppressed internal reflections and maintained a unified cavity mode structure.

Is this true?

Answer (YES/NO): NO